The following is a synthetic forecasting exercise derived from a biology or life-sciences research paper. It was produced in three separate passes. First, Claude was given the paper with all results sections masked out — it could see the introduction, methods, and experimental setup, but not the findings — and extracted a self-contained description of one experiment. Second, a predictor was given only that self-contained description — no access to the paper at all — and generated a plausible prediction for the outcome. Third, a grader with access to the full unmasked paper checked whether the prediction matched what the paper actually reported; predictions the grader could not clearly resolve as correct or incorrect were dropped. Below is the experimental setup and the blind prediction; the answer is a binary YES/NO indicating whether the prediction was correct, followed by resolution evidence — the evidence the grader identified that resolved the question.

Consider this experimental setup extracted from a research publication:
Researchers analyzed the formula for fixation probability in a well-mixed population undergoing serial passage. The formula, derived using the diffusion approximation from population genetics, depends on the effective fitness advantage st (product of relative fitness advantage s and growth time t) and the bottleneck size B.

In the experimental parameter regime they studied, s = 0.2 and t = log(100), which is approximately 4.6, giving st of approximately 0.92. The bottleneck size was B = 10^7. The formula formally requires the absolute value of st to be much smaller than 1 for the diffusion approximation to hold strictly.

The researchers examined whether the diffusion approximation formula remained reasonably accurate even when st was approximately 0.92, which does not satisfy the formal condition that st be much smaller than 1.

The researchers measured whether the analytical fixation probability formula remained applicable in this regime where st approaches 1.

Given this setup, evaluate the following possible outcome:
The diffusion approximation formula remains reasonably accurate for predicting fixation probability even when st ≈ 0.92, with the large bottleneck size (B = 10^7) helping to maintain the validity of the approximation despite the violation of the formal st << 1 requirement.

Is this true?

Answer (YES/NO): YES